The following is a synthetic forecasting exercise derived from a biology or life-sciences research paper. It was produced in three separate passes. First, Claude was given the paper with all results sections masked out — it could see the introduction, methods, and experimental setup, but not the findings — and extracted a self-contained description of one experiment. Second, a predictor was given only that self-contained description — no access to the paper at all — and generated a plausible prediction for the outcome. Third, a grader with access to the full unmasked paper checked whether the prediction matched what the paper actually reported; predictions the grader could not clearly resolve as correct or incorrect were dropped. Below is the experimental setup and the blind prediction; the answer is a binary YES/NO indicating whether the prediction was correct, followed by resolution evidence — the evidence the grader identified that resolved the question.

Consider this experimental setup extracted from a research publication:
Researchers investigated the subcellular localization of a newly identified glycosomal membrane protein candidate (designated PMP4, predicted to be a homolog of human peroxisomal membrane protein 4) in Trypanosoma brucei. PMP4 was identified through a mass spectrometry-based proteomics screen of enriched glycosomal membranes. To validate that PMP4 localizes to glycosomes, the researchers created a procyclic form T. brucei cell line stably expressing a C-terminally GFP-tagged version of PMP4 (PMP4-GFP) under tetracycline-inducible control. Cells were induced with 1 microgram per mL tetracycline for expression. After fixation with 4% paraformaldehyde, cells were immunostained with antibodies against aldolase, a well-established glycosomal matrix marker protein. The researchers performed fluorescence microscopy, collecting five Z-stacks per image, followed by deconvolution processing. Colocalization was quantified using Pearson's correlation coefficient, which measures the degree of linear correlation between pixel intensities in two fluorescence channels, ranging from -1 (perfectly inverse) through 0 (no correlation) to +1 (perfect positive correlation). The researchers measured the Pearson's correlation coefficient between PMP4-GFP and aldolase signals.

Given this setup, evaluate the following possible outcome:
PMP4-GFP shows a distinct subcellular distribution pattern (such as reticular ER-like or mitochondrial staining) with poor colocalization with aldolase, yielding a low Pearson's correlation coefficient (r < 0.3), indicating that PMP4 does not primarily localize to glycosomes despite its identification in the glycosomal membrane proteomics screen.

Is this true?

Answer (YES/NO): NO